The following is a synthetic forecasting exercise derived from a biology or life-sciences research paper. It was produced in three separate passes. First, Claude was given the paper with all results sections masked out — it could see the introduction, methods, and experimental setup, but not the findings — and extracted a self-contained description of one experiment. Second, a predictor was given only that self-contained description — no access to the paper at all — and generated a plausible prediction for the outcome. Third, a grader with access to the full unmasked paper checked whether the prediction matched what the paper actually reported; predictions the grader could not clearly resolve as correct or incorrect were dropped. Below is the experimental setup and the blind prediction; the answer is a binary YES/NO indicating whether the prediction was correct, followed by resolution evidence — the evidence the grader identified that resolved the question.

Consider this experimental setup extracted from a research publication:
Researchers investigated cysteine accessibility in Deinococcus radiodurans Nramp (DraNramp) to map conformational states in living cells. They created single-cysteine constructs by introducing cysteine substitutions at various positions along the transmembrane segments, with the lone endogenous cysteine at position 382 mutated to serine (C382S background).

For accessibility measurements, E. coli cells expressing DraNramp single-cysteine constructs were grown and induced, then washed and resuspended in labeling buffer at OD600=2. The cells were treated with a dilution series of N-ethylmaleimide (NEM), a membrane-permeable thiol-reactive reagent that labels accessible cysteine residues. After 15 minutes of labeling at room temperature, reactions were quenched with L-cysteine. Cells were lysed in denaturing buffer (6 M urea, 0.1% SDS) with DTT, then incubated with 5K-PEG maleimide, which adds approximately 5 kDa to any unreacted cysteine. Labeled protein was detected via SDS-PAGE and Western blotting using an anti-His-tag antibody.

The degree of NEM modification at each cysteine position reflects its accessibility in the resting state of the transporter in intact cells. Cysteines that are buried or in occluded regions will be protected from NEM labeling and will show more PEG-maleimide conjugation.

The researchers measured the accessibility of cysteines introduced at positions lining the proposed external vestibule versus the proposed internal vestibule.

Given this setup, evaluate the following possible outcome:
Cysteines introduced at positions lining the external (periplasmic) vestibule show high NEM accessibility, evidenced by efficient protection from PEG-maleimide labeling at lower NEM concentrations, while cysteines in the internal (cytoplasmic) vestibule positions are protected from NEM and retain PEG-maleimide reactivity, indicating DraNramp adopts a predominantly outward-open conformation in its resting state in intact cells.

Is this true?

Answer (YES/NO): NO